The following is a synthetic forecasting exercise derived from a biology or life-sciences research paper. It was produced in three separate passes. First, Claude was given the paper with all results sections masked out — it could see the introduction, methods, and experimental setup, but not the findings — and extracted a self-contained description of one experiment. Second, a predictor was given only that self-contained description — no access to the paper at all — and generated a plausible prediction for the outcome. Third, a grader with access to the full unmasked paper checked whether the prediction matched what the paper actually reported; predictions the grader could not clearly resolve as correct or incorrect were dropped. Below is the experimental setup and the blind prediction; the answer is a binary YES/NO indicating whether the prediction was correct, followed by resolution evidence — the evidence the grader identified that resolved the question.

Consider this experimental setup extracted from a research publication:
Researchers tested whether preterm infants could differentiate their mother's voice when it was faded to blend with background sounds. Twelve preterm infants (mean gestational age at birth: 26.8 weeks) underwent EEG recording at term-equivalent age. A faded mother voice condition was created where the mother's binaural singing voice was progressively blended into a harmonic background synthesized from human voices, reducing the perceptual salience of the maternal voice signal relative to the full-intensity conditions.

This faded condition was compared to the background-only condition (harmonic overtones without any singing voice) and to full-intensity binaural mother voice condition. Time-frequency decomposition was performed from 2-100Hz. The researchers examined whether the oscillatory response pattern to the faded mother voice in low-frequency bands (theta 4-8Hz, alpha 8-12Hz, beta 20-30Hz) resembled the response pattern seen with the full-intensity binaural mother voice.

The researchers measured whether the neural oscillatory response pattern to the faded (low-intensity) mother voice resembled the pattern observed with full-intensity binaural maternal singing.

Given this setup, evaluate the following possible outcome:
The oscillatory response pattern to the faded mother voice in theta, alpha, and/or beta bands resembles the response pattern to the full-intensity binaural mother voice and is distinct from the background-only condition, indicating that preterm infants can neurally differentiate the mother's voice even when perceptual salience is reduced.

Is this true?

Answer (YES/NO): YES